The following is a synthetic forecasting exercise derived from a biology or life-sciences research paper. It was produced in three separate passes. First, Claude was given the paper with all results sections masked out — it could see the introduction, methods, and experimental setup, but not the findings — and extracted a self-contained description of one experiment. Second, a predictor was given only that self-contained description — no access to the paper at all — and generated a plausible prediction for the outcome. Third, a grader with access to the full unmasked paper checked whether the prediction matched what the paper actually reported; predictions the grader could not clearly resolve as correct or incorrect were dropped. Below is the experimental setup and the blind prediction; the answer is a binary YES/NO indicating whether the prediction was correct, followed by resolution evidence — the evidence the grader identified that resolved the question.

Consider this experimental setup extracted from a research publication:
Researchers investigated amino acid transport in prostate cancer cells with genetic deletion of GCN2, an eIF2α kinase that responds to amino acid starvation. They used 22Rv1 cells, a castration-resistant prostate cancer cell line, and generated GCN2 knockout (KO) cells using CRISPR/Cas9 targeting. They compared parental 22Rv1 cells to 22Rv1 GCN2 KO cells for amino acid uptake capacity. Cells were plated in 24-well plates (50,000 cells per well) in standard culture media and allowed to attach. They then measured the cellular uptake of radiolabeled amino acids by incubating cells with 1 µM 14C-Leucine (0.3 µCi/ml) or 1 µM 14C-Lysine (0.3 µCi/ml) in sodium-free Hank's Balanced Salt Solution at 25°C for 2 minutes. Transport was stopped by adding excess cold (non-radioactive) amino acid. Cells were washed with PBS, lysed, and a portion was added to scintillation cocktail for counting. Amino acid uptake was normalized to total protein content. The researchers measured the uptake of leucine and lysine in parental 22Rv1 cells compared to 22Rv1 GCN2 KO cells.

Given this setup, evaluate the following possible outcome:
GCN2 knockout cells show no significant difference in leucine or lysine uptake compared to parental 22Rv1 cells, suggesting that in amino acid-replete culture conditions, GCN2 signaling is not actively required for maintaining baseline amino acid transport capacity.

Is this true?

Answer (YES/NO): NO